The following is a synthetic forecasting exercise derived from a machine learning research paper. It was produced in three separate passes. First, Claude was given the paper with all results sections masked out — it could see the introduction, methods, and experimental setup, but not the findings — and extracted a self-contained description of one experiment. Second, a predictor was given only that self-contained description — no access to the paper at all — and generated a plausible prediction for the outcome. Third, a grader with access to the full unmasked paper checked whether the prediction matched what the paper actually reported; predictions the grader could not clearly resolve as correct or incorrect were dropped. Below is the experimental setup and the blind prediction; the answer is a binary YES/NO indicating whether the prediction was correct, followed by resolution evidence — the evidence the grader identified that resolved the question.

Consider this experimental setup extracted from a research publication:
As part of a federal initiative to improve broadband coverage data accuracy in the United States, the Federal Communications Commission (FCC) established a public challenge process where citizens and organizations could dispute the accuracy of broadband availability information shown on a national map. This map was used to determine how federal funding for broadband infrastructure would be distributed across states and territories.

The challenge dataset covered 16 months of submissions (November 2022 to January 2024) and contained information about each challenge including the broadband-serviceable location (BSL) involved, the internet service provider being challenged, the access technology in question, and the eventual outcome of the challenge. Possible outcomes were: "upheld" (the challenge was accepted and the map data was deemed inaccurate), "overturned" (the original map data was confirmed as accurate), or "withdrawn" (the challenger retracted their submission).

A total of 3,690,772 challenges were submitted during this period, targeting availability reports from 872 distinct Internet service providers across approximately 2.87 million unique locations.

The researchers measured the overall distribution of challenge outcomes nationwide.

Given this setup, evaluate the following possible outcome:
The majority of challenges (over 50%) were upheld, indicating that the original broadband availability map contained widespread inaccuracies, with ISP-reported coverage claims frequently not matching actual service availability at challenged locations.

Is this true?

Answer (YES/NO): YES